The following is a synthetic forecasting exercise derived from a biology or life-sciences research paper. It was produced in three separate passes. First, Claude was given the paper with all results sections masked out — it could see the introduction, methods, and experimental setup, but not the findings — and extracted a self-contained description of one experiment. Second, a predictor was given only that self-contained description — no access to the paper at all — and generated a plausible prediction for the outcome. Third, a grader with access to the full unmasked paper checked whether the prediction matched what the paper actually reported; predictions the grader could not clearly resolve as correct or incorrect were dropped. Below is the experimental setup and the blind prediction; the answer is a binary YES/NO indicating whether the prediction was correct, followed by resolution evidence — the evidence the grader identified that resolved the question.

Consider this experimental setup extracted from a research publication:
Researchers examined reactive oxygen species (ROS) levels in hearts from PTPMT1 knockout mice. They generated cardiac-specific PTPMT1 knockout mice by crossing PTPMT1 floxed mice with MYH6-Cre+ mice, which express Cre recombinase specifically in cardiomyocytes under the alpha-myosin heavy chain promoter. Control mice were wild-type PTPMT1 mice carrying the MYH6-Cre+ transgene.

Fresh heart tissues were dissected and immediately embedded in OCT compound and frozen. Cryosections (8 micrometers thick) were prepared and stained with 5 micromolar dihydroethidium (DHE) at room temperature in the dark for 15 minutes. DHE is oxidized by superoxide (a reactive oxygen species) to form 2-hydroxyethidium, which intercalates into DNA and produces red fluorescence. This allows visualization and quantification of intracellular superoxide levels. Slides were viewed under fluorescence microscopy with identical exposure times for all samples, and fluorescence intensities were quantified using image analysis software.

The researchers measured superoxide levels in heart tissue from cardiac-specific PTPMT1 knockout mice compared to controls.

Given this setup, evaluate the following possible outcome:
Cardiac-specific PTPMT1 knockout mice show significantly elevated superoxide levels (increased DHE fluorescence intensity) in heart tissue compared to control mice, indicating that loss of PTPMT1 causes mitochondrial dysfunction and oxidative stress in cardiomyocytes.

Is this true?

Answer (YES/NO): YES